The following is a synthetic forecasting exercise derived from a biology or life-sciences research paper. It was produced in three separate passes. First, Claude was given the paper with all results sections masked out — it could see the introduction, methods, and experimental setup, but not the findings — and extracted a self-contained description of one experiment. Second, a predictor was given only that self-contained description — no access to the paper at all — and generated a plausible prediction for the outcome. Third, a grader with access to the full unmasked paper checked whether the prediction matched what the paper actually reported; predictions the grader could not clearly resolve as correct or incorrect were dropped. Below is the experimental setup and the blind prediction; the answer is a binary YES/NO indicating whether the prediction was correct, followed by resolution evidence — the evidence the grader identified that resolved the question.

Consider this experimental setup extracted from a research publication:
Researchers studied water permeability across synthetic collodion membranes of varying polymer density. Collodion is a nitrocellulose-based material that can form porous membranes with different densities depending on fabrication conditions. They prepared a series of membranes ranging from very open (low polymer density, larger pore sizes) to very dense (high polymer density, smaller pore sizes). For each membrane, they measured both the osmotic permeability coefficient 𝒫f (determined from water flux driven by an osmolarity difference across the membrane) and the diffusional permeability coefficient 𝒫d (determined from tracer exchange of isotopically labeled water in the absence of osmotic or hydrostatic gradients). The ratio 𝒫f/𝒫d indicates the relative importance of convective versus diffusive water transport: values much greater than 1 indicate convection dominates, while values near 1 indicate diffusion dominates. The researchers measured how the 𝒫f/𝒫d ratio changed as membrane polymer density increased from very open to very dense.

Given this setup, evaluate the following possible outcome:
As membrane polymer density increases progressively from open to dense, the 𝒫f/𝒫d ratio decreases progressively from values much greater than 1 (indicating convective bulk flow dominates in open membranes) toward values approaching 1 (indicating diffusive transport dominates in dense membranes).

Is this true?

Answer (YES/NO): NO